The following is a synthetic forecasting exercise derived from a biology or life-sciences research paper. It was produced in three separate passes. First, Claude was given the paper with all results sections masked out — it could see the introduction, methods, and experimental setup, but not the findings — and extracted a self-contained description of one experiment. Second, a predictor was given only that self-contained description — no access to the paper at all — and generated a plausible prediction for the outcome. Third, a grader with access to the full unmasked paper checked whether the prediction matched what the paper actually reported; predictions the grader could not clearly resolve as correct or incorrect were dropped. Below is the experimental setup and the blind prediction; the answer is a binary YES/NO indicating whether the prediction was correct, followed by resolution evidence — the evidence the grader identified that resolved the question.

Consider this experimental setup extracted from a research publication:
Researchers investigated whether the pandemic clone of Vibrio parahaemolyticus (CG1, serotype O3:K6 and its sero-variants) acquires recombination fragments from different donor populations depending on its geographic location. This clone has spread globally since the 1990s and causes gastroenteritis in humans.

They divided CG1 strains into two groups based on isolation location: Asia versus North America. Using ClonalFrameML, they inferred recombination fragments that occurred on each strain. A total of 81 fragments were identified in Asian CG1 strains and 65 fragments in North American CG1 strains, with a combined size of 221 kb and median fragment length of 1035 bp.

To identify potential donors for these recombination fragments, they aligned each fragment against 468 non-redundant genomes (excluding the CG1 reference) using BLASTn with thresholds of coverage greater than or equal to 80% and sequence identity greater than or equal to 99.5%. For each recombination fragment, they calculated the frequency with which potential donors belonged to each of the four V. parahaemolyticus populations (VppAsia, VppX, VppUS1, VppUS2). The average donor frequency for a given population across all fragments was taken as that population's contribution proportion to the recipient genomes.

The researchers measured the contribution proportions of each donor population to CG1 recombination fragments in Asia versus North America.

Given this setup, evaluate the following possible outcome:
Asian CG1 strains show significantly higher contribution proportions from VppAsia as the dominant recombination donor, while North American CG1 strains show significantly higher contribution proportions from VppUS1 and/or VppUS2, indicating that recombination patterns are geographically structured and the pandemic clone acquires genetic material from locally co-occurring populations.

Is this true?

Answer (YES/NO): NO